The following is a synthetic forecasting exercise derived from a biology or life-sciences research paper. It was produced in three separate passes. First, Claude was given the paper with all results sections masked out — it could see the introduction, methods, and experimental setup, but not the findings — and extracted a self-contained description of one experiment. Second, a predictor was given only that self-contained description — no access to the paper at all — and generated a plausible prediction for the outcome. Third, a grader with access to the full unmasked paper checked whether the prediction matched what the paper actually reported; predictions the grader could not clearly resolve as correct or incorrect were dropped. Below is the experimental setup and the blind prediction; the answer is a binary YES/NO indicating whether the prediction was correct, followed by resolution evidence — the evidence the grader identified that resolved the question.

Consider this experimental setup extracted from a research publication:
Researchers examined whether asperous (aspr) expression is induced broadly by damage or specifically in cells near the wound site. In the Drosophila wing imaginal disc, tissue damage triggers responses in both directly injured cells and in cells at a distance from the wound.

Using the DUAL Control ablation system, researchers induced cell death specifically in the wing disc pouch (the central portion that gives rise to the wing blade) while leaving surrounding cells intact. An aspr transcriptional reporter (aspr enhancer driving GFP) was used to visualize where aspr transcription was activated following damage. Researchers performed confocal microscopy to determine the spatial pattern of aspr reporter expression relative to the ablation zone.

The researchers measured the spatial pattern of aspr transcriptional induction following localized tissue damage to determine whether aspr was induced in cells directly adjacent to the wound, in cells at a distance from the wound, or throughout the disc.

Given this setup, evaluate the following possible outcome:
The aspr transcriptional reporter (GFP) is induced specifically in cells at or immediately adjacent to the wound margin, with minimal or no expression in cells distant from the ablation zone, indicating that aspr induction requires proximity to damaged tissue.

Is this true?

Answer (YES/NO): YES